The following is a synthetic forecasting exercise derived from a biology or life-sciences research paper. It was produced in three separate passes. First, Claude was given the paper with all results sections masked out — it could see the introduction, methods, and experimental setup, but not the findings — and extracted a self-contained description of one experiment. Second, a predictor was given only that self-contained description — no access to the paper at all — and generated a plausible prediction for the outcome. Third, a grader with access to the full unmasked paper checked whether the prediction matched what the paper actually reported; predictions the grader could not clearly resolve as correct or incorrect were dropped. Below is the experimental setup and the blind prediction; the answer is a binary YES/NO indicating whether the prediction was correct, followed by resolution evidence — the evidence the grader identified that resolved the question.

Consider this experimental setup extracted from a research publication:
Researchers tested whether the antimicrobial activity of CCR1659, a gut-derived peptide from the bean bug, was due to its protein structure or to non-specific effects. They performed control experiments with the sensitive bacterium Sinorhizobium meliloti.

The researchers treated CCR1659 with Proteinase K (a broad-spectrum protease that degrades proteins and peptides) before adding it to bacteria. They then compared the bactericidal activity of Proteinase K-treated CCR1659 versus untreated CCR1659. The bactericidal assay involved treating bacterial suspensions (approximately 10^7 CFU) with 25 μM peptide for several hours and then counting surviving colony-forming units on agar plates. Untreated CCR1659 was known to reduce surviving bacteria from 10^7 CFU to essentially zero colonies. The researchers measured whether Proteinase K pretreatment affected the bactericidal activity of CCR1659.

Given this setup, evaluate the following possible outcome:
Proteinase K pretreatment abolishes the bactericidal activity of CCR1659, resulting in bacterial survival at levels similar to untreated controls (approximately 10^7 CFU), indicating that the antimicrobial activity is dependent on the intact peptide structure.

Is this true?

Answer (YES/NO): YES